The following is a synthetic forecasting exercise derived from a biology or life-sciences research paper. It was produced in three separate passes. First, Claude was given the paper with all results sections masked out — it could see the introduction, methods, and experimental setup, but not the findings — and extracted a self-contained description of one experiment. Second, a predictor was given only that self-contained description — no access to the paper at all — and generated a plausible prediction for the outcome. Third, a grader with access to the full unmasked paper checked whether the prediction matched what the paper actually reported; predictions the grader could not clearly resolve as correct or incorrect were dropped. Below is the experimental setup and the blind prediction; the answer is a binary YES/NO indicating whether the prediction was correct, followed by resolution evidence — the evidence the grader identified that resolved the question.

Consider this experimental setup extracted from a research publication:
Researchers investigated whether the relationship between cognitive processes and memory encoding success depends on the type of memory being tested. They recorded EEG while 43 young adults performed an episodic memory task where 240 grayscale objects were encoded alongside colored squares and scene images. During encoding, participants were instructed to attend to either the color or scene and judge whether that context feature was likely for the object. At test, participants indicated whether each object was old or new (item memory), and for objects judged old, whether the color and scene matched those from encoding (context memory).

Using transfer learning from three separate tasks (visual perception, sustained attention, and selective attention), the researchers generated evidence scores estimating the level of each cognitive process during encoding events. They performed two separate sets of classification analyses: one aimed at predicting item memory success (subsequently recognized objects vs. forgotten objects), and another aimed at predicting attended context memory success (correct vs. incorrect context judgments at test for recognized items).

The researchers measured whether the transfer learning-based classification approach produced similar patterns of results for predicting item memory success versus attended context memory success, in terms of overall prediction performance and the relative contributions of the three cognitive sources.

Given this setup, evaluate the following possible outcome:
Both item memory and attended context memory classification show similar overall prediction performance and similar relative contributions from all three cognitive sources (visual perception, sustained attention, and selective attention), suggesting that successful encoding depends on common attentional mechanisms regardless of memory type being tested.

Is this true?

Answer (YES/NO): YES